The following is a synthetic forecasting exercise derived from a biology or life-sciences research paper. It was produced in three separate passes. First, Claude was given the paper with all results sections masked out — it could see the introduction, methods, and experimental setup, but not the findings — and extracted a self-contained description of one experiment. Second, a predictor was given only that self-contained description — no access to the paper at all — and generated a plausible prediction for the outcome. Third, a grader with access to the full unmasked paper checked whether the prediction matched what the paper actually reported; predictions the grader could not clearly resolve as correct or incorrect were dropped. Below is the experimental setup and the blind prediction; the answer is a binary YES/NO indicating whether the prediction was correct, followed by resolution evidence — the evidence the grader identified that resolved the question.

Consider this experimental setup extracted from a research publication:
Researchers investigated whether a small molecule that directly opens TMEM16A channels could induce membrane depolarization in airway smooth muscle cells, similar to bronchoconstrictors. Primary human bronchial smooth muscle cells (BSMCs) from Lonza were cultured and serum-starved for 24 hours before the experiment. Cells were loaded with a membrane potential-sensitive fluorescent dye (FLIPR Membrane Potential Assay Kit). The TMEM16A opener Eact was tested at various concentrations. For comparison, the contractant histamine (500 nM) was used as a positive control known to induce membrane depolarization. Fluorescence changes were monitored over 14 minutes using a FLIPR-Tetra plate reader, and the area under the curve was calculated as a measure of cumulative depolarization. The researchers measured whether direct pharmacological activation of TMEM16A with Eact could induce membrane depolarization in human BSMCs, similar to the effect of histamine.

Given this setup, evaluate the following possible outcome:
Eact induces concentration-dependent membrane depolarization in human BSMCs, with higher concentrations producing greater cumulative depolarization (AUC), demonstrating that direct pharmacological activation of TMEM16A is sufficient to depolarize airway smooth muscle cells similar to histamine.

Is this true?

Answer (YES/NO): YES